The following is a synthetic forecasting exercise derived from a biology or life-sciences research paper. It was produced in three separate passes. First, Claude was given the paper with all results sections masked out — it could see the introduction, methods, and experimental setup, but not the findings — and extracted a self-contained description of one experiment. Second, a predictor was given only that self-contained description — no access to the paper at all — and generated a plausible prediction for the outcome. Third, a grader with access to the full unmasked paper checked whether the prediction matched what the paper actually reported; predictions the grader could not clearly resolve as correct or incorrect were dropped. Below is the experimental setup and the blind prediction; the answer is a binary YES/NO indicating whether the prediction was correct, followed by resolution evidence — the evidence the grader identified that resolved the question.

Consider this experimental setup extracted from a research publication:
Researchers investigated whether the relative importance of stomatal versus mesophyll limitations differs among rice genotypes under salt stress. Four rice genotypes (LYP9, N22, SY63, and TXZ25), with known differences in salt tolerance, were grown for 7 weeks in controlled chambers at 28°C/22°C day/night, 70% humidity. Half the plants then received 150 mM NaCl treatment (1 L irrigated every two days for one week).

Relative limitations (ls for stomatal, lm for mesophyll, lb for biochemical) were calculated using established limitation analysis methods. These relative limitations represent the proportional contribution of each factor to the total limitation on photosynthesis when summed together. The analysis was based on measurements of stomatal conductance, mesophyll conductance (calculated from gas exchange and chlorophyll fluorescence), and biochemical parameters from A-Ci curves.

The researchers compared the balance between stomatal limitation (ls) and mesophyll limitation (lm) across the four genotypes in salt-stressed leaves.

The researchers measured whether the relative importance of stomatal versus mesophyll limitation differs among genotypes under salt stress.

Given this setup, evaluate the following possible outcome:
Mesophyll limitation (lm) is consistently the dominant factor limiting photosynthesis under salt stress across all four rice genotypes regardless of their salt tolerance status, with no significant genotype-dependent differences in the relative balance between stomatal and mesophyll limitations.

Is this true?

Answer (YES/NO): NO